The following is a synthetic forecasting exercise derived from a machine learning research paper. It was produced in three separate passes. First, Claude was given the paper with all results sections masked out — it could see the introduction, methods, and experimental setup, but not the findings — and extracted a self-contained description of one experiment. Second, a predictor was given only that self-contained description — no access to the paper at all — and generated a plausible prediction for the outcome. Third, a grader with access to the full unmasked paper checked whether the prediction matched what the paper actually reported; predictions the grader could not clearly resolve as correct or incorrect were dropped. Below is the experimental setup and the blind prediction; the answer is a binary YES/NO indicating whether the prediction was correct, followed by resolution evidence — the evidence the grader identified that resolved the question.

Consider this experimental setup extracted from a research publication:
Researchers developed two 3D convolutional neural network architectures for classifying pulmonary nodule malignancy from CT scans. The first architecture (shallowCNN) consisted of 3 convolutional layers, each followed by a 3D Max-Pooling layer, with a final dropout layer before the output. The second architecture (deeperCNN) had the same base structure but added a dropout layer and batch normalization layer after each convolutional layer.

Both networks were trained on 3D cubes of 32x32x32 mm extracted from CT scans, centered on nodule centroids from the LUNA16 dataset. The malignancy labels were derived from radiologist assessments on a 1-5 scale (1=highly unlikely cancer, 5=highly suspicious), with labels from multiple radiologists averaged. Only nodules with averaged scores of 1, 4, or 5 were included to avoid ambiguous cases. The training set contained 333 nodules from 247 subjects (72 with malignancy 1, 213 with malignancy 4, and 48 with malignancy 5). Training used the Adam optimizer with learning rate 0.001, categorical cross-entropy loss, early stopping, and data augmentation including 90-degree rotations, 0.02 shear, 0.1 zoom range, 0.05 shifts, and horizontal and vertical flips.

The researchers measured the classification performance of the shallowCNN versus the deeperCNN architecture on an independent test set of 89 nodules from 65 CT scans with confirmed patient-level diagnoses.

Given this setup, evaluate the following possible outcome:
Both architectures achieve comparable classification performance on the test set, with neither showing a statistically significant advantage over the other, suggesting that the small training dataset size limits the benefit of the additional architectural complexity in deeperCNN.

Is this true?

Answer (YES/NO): NO